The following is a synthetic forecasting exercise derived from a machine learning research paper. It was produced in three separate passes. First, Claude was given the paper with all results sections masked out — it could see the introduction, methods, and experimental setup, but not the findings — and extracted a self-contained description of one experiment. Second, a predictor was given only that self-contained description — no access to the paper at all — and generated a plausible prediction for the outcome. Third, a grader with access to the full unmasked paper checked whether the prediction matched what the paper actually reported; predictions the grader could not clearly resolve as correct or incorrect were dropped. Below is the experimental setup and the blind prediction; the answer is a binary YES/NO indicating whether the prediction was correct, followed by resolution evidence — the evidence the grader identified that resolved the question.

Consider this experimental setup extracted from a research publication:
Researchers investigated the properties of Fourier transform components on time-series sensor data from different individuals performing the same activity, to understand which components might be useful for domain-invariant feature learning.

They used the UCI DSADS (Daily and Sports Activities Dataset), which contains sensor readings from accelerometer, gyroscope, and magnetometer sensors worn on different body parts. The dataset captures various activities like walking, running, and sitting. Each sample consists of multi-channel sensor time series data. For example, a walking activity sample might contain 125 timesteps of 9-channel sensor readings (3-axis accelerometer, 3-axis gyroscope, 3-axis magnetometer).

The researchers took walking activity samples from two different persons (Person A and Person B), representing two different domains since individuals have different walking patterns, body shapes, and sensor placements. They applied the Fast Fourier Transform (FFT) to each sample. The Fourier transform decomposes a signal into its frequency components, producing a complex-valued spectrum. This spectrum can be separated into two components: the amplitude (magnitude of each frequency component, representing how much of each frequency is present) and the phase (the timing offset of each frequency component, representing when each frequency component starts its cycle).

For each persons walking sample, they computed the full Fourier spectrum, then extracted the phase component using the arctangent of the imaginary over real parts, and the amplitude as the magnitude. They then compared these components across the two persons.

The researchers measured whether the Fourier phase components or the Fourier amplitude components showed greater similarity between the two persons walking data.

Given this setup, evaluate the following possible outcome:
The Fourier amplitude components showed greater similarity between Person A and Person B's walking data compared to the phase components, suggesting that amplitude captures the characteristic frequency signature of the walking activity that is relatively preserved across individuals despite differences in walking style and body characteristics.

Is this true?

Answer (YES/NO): NO